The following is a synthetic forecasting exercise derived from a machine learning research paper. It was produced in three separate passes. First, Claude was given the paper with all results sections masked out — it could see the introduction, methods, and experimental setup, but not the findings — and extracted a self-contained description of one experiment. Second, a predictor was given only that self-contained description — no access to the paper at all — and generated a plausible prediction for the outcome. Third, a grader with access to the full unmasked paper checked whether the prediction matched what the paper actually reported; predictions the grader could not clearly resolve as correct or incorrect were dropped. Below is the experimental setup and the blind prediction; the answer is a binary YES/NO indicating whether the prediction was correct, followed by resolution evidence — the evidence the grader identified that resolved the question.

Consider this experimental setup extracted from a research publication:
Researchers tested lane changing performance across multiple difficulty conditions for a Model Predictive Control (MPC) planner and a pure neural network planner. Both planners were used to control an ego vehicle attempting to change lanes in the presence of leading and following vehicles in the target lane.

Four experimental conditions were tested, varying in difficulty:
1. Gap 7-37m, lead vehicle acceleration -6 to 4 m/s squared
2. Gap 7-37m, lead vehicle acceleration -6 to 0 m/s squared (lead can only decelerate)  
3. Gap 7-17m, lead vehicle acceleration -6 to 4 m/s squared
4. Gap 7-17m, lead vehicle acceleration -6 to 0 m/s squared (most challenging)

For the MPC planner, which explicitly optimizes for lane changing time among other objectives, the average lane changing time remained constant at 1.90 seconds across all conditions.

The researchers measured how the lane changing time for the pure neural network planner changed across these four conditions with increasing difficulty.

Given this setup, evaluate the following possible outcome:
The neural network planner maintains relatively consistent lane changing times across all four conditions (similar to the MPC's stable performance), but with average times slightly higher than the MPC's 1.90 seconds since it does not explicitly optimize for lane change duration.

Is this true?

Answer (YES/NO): NO